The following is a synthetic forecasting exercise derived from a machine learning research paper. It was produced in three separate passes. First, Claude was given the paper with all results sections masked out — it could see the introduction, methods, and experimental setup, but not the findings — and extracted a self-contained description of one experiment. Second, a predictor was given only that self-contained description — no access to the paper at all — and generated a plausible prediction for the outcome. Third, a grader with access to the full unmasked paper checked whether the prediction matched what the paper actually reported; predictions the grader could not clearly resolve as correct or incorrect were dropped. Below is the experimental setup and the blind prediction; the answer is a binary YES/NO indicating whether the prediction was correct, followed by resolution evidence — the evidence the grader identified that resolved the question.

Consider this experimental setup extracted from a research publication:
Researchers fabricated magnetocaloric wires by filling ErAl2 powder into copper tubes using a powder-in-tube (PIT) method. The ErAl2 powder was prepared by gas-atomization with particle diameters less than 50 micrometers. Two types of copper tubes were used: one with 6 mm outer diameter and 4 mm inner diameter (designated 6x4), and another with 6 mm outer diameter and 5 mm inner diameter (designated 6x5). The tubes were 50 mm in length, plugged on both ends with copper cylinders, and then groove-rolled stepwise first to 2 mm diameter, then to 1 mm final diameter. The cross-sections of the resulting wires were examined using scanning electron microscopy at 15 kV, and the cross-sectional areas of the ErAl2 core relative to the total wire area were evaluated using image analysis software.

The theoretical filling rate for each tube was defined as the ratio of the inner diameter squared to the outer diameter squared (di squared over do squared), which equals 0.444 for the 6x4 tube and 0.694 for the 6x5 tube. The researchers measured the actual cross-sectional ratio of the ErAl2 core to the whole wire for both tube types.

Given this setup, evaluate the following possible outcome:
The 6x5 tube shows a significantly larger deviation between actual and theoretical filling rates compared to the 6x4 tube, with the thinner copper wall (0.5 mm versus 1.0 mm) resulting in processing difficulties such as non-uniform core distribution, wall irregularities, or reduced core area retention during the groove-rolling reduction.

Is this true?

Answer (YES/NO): NO